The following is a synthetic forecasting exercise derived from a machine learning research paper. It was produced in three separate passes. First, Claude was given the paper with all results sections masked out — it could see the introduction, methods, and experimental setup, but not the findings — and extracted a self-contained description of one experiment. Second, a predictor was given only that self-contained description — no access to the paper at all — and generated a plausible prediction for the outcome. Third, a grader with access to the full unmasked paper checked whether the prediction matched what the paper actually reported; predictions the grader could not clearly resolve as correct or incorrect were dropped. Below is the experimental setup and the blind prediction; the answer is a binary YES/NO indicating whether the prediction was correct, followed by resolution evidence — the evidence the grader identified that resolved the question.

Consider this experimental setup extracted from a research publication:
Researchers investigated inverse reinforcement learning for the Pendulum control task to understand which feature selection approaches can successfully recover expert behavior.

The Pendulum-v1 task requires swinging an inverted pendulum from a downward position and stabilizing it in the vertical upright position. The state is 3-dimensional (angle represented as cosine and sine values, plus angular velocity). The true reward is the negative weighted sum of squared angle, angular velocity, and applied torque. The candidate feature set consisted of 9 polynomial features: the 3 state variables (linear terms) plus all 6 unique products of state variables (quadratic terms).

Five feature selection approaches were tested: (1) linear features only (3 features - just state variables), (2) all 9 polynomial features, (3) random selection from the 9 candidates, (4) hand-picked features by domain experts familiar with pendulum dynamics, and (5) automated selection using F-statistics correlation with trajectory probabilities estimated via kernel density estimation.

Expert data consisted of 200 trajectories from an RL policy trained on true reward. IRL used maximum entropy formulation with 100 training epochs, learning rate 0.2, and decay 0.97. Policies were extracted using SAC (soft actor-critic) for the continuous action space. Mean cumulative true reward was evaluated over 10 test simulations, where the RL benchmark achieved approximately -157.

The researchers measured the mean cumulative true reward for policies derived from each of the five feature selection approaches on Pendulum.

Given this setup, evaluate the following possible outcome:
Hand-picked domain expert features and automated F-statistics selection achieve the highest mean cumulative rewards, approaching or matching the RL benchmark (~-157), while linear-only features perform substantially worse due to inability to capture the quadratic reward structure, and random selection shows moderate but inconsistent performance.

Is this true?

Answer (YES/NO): NO